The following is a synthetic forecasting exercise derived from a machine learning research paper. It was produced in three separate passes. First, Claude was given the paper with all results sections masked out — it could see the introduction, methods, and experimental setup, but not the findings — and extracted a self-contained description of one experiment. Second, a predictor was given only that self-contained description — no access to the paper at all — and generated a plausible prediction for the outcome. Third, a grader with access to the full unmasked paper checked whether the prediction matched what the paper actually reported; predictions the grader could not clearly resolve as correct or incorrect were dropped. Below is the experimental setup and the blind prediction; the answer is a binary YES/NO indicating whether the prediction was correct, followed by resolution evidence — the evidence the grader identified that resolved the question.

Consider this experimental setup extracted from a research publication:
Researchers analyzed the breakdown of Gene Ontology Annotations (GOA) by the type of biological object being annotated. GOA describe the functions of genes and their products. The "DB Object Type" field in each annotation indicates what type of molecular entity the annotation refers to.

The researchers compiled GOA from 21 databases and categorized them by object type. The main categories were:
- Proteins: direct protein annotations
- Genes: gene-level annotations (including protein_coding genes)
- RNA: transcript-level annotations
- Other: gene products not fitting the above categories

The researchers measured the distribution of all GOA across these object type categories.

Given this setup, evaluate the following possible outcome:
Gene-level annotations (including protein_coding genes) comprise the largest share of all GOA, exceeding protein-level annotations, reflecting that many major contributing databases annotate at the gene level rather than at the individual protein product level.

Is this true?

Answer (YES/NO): NO